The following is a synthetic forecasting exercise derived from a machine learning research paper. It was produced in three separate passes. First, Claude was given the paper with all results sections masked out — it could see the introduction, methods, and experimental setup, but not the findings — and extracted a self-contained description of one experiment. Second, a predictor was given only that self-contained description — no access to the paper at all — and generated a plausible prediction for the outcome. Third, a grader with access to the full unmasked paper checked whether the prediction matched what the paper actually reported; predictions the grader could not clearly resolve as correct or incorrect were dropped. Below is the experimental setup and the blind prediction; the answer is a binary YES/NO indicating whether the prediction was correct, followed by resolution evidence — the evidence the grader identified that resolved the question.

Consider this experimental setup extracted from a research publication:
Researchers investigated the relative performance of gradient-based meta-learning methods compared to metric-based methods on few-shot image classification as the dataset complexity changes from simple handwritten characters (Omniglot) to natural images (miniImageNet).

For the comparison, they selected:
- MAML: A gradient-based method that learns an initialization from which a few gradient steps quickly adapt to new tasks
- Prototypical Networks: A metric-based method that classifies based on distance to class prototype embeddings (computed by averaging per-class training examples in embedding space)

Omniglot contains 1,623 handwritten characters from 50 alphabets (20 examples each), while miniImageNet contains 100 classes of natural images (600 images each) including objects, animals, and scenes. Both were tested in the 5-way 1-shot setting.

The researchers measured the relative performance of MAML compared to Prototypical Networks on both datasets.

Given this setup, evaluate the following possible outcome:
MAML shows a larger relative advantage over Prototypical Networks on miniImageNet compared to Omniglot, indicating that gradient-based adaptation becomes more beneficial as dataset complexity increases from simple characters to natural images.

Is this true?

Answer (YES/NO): YES